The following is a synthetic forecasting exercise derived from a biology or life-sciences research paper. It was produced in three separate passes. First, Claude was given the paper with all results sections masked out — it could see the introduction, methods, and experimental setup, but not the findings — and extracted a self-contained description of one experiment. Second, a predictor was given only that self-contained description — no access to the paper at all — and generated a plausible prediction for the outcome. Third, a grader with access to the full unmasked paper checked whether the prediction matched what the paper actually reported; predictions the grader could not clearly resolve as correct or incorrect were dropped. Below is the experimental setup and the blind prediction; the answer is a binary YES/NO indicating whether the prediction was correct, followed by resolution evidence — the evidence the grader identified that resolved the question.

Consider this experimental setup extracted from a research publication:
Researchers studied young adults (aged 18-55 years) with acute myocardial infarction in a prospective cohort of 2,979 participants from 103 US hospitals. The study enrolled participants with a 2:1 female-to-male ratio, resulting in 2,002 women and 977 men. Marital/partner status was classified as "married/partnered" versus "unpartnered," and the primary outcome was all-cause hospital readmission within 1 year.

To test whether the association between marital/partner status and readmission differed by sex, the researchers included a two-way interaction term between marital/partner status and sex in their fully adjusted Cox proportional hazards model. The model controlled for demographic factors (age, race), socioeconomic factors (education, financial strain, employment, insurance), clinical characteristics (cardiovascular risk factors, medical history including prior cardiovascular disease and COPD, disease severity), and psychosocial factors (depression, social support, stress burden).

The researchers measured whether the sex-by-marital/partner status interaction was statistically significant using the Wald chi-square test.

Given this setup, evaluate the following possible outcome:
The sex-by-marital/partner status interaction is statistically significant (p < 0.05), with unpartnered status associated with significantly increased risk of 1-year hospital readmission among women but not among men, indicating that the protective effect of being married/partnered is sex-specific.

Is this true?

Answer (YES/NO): NO